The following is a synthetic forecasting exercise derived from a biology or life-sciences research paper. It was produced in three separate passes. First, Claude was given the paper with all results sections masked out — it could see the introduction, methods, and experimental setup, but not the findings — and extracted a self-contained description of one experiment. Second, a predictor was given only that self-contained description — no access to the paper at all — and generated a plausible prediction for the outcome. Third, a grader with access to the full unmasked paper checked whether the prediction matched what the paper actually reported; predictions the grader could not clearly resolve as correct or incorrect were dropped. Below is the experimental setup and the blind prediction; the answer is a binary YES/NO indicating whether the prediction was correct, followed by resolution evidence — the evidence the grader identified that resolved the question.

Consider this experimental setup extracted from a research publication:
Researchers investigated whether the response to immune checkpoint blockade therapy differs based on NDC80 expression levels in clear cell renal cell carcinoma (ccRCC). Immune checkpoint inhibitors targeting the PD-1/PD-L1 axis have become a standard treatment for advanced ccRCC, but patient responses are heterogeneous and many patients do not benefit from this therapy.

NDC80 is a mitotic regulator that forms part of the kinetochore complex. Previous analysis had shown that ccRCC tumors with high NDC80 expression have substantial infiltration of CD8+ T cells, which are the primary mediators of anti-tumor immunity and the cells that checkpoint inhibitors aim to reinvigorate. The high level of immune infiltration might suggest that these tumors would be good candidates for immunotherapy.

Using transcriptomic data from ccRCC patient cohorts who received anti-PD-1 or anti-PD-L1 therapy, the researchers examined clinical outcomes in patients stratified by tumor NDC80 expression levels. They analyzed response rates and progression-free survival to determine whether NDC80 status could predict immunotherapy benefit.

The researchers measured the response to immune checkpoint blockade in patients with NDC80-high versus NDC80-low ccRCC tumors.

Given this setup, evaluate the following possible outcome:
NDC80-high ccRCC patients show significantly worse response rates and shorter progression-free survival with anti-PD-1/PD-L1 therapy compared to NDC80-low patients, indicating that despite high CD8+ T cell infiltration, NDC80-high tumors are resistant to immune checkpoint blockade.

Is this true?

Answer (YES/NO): YES